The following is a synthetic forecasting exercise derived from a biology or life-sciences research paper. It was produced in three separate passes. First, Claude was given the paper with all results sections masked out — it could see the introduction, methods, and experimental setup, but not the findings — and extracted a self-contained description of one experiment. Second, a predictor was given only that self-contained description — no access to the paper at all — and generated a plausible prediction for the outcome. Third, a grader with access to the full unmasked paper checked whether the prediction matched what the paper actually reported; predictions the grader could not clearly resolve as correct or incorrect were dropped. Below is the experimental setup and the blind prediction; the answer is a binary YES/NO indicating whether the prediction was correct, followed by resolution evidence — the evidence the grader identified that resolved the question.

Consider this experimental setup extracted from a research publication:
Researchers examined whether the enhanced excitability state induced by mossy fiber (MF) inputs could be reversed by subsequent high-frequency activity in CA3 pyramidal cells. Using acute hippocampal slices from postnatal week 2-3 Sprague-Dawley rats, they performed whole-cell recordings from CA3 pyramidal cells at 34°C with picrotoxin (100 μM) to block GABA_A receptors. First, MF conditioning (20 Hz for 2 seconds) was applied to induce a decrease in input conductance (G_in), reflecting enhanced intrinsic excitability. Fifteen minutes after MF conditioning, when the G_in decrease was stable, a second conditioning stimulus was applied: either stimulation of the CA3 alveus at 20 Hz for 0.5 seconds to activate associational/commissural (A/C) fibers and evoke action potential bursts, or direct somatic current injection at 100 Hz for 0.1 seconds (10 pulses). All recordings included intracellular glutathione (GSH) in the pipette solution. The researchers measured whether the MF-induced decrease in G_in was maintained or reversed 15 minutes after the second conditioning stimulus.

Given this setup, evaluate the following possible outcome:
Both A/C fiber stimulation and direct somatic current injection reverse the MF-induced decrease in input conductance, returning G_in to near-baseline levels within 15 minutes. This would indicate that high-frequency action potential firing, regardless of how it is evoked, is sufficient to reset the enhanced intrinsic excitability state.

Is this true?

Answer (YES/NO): YES